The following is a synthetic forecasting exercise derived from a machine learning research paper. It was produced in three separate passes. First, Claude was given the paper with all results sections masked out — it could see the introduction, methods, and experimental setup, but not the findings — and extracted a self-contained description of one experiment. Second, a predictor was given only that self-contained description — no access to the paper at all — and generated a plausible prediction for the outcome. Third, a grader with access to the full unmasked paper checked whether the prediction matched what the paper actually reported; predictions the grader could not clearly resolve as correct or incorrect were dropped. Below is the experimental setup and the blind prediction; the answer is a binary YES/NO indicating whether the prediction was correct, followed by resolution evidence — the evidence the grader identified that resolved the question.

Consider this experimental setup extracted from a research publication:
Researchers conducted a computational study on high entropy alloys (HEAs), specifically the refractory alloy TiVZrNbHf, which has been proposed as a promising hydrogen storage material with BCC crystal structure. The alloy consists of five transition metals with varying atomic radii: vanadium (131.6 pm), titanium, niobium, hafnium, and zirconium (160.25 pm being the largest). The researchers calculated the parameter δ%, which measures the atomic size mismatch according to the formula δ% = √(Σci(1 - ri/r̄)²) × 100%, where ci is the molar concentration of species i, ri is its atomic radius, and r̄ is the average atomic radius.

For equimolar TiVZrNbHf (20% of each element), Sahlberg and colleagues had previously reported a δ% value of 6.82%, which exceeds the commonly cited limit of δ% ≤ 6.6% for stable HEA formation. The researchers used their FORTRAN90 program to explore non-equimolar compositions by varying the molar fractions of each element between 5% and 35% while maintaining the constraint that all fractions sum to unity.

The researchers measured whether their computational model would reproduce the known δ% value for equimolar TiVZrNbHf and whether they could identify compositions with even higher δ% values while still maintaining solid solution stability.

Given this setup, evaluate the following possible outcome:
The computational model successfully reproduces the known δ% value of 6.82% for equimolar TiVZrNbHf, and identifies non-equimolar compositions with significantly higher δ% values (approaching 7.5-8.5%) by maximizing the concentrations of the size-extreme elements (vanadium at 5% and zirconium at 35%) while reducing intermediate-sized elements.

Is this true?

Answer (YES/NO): NO